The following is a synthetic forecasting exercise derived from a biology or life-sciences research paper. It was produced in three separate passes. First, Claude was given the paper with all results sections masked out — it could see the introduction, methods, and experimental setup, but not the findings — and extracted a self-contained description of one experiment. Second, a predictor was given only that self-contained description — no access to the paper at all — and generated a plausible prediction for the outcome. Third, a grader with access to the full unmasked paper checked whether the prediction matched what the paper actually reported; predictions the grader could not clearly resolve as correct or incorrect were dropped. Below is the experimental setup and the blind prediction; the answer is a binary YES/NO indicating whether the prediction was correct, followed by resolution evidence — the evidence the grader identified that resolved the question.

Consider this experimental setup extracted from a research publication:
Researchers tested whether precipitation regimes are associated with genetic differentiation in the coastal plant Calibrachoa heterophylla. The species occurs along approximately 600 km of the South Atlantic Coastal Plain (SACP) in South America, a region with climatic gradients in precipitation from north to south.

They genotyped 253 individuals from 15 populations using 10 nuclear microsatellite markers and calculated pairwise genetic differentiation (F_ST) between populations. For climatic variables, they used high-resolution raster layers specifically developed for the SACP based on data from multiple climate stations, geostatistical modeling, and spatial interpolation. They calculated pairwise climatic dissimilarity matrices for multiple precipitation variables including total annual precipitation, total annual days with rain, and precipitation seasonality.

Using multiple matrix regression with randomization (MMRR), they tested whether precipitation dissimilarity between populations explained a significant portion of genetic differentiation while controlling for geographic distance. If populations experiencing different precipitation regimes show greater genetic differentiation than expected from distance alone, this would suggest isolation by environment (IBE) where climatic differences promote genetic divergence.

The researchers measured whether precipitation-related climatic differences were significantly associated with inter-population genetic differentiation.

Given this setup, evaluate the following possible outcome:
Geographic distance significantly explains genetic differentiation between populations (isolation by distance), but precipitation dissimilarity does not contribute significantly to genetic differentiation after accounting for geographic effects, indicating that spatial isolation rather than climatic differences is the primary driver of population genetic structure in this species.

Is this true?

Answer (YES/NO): NO